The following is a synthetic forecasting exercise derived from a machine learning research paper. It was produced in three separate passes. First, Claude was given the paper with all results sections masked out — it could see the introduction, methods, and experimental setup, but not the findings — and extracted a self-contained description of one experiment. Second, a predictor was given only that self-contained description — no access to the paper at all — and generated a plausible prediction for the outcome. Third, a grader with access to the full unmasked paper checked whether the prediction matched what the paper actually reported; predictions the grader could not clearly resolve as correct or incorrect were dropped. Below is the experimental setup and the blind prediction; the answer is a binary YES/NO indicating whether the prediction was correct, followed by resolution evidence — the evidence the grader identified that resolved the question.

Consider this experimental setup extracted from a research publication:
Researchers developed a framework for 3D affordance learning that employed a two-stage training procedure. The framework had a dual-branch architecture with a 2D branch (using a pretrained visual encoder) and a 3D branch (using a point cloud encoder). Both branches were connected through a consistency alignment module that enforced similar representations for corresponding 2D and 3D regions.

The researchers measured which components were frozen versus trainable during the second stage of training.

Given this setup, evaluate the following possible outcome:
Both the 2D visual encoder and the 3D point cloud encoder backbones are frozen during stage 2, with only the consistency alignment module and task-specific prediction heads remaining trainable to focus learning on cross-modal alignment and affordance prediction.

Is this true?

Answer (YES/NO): NO